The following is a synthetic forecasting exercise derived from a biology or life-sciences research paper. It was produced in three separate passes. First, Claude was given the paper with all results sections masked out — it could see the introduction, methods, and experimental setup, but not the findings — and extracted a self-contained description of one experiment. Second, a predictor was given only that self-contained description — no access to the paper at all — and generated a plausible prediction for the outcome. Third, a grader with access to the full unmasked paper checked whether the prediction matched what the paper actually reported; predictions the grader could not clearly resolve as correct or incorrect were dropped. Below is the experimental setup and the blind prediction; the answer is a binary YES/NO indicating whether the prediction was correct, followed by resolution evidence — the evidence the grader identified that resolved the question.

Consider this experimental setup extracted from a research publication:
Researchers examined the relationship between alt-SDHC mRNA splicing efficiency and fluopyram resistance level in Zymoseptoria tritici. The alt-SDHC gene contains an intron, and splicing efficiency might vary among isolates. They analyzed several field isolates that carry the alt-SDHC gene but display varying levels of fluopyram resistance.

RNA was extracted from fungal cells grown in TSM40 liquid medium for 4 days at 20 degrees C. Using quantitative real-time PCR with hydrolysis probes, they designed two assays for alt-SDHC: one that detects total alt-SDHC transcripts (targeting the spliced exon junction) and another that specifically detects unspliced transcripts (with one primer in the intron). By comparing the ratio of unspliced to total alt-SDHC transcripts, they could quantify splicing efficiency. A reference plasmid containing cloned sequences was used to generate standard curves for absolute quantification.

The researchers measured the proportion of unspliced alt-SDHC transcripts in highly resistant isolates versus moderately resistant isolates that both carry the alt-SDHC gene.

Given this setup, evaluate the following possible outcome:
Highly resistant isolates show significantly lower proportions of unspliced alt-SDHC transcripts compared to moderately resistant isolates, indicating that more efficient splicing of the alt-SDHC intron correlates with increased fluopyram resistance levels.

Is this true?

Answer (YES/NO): YES